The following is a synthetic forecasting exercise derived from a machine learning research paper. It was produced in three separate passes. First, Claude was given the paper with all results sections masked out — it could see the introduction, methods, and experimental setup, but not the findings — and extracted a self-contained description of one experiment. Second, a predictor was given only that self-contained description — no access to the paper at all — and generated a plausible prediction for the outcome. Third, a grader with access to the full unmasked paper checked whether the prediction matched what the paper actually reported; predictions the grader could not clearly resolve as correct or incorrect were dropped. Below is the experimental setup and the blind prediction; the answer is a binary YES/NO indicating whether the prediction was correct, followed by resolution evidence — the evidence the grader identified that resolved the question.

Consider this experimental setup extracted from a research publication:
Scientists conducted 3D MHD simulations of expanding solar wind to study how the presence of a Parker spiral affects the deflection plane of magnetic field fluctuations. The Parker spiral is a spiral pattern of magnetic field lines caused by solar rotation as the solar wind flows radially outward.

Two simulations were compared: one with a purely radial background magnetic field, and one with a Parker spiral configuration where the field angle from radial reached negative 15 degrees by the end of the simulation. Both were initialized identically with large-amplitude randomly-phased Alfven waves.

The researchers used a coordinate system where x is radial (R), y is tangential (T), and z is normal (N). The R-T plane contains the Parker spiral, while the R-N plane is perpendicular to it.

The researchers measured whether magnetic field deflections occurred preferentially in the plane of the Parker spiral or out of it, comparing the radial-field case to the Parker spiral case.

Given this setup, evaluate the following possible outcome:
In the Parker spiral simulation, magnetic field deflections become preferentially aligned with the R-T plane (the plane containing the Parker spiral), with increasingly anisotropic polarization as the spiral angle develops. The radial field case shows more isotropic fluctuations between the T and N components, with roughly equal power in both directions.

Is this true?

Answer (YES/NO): YES